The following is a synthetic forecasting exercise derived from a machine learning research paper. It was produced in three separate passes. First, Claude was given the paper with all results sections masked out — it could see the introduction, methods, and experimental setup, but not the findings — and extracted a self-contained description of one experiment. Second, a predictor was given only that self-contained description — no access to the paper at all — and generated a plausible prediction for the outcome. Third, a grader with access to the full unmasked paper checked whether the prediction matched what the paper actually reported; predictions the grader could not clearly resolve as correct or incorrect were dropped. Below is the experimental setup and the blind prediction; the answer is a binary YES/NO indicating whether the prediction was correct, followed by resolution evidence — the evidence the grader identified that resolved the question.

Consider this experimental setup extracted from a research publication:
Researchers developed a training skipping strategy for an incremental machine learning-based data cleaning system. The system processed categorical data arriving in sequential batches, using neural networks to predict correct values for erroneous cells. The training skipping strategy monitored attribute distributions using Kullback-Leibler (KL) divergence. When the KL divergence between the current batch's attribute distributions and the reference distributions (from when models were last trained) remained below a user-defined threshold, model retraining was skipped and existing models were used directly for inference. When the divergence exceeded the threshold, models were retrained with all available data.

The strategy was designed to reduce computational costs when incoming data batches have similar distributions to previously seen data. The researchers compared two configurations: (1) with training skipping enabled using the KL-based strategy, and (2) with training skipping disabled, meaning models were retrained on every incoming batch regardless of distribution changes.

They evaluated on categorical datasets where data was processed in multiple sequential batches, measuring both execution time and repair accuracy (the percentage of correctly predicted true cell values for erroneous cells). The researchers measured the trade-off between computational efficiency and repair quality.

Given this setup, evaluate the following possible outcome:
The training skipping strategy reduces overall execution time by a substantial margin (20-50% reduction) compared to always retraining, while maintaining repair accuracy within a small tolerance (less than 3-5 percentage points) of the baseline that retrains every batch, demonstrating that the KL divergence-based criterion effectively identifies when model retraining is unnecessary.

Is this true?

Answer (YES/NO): NO